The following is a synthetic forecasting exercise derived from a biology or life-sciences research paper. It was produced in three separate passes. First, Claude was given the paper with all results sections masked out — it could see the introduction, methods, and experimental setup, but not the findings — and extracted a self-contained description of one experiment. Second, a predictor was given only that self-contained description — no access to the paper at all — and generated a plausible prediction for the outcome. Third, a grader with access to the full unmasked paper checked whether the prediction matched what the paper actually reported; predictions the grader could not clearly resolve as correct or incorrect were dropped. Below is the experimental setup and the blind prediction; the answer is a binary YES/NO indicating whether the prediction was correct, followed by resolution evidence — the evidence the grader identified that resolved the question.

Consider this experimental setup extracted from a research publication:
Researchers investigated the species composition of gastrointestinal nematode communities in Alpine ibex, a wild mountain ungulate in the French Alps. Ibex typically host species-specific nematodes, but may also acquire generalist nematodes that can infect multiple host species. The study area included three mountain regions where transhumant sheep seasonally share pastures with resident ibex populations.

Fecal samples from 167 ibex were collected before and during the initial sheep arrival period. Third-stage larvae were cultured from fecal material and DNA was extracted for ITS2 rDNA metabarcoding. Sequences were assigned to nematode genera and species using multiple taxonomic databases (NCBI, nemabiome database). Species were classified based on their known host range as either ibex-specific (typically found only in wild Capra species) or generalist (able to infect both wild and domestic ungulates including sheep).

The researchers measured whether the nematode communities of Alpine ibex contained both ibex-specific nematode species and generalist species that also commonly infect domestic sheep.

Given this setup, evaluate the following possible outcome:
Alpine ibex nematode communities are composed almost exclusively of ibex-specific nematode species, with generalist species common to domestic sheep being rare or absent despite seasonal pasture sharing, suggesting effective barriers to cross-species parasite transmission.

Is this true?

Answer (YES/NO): NO